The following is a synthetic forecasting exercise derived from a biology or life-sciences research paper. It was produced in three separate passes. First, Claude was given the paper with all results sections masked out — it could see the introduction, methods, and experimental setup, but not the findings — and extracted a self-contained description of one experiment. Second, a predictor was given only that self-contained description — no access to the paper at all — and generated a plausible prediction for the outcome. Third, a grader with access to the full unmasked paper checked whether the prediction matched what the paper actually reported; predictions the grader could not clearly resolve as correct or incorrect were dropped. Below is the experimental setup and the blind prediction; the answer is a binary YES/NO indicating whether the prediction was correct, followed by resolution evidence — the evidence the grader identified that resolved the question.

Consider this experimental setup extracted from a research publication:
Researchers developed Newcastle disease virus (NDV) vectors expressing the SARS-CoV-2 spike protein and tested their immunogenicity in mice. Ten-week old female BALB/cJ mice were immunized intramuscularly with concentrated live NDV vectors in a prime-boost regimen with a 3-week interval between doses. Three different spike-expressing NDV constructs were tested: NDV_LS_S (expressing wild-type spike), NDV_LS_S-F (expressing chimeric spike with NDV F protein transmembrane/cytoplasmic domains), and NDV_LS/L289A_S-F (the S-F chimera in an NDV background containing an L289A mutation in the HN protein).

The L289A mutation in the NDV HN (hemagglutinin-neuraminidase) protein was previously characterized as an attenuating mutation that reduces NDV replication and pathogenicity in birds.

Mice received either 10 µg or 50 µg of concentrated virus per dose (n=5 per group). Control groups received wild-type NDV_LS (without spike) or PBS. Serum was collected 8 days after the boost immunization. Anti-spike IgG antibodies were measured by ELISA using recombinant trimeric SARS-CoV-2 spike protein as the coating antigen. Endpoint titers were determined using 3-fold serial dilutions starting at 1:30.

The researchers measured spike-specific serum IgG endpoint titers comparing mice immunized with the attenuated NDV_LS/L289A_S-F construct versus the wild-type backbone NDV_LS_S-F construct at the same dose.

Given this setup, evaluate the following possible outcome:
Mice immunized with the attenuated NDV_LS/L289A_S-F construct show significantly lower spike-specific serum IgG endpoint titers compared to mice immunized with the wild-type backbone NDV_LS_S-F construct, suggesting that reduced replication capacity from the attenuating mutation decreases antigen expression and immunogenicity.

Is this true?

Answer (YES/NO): NO